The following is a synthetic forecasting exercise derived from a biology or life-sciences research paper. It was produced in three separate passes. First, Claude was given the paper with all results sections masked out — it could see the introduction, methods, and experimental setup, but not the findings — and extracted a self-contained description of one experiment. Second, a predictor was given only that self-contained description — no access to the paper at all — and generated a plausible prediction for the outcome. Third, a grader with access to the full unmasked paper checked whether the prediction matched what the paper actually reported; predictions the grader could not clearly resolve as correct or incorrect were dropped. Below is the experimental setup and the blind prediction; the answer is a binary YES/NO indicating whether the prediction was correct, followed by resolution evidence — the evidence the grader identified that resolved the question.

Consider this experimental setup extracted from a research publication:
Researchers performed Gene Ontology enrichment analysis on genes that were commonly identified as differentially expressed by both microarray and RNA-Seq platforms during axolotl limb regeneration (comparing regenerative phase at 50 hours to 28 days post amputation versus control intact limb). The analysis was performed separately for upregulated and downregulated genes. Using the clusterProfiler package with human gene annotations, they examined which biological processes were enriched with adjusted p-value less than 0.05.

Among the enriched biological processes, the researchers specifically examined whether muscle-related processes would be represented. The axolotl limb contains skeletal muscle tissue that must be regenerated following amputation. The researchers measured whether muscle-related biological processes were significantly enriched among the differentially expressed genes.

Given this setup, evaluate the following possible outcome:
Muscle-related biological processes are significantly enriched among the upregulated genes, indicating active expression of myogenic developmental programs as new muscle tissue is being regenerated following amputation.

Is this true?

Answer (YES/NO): NO